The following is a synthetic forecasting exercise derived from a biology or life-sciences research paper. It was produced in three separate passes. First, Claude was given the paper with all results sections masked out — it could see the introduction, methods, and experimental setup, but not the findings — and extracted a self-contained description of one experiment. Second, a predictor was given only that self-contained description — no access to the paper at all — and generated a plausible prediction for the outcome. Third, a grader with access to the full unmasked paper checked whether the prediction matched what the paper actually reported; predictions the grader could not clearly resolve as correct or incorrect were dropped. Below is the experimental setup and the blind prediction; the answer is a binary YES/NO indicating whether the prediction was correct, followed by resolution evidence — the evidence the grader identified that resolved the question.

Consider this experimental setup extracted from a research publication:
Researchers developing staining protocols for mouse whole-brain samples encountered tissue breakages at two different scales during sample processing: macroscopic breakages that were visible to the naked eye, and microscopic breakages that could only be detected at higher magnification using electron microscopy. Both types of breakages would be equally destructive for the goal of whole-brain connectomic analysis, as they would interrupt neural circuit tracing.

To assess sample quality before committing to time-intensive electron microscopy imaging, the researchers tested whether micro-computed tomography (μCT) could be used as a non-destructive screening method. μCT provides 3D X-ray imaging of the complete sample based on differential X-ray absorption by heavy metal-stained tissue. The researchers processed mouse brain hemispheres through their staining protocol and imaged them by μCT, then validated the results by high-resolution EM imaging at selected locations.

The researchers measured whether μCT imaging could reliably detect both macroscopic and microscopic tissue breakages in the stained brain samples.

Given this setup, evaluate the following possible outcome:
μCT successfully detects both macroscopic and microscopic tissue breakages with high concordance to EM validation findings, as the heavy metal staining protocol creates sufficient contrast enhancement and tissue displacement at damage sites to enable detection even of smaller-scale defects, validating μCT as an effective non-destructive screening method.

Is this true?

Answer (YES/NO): NO